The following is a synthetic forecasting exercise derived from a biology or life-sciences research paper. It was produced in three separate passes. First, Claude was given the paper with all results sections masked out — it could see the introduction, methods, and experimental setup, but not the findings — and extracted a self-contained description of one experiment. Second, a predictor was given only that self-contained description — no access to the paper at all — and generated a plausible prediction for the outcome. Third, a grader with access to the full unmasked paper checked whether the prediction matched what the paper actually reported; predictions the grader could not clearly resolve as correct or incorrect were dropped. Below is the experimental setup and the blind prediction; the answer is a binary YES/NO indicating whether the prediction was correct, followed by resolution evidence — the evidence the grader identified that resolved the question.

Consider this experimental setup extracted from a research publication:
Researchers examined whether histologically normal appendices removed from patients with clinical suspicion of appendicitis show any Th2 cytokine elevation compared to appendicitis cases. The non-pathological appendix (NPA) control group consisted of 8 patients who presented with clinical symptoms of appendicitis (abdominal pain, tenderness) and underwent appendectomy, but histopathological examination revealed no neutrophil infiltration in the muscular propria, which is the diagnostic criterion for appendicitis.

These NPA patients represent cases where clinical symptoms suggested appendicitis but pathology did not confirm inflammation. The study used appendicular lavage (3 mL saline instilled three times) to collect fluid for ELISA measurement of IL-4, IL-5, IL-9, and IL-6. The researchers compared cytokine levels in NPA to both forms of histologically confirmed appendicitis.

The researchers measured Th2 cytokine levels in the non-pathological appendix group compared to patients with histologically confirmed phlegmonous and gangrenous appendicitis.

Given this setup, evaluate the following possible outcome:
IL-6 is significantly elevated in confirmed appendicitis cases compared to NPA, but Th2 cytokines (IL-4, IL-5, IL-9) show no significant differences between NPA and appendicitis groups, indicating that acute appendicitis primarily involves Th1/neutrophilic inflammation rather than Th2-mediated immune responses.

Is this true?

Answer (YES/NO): NO